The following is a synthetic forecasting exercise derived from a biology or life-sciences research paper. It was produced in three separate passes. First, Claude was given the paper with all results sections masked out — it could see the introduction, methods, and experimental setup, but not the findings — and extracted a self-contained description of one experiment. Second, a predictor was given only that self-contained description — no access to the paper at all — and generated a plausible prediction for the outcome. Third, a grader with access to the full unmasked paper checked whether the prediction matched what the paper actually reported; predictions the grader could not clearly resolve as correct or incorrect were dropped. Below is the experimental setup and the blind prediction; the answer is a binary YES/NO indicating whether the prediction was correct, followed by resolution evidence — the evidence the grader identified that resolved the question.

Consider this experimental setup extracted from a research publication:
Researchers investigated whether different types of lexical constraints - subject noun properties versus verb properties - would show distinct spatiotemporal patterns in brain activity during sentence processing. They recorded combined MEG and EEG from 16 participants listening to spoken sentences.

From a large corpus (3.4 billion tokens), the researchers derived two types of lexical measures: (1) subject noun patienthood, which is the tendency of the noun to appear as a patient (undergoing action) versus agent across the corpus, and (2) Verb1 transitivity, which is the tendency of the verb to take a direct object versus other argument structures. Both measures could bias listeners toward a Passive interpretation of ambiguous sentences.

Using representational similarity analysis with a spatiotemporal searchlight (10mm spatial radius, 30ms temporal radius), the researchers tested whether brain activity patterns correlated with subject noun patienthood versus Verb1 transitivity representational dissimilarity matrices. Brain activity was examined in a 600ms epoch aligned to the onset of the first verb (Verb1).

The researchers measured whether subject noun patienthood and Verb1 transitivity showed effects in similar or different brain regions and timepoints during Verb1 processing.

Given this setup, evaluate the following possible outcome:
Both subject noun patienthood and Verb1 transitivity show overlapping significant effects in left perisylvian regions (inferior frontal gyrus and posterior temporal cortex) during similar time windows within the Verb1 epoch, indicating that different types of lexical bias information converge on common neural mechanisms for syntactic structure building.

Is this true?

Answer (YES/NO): NO